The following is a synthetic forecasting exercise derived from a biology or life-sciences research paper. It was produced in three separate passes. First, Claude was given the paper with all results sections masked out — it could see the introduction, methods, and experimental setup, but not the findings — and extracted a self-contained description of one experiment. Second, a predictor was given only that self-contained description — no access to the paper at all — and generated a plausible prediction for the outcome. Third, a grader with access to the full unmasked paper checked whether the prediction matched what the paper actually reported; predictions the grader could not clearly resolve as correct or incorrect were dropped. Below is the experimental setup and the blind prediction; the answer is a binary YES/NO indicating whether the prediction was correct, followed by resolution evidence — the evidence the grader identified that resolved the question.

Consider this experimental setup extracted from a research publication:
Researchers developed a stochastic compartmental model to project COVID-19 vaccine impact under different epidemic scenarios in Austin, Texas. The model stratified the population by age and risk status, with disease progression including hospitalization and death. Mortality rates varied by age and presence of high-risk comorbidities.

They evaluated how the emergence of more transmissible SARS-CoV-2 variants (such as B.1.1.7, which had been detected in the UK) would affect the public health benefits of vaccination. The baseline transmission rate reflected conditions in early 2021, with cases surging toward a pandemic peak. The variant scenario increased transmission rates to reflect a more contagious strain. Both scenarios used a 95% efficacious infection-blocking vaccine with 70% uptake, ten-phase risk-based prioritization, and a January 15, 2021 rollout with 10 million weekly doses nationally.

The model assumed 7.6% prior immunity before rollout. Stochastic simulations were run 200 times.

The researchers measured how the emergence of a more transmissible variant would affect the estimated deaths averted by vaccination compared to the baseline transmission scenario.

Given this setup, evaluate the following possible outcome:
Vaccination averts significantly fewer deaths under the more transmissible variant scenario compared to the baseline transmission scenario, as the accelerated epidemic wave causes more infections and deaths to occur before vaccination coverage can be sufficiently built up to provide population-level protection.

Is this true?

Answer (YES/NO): YES